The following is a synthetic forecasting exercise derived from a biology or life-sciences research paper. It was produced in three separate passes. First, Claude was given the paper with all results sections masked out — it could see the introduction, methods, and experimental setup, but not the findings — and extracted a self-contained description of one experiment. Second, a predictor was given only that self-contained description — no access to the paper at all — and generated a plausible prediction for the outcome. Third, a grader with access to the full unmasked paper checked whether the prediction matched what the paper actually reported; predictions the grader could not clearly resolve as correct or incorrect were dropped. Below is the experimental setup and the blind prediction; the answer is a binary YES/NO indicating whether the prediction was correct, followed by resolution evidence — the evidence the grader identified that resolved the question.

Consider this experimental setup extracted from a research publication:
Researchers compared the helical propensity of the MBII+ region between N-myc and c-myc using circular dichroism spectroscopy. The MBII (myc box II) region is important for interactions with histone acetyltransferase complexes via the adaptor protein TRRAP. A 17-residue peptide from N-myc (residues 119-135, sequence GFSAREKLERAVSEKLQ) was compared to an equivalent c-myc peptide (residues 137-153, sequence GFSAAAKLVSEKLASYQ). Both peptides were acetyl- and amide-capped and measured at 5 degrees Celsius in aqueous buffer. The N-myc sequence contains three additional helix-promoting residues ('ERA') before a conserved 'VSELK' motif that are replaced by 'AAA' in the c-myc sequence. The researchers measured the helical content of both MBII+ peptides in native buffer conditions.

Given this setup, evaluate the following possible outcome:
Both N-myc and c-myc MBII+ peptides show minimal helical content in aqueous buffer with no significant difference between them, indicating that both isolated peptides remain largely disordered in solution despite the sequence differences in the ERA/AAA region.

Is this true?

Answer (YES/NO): NO